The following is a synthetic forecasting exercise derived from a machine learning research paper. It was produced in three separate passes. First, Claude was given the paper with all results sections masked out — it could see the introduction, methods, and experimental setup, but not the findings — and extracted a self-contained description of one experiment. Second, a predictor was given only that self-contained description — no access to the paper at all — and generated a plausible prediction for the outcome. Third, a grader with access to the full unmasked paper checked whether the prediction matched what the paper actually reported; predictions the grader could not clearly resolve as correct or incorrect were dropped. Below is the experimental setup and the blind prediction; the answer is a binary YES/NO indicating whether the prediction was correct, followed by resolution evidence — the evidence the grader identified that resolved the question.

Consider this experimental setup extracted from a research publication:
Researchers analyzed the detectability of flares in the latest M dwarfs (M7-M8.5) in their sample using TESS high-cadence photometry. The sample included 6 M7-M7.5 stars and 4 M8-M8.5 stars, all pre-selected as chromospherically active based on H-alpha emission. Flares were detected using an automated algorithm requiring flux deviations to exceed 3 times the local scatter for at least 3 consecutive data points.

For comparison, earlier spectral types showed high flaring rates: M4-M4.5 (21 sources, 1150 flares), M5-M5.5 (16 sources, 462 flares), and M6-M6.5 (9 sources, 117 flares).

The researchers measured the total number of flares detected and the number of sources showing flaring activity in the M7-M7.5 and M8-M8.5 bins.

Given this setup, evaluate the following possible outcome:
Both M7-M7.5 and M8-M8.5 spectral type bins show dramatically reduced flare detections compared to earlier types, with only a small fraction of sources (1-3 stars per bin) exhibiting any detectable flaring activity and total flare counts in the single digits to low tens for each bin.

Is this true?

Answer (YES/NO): NO